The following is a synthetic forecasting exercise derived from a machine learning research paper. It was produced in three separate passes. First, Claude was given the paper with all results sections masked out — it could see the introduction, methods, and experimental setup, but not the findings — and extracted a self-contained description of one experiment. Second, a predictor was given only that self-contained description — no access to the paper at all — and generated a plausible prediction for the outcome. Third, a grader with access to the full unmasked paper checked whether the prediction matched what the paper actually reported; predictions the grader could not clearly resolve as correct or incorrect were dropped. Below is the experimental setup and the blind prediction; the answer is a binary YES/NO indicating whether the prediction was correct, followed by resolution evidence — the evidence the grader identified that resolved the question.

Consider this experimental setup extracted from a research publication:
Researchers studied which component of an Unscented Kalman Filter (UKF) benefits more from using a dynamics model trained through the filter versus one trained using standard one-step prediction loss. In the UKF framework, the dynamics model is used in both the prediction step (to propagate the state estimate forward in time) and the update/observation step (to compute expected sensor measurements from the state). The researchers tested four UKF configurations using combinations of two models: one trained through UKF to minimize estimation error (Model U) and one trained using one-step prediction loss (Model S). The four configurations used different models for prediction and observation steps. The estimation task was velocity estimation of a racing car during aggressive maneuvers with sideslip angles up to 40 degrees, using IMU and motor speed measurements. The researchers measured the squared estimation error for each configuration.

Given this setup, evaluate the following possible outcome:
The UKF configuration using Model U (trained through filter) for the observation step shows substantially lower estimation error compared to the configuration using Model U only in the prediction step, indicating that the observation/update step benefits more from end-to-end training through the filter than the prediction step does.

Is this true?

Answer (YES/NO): NO